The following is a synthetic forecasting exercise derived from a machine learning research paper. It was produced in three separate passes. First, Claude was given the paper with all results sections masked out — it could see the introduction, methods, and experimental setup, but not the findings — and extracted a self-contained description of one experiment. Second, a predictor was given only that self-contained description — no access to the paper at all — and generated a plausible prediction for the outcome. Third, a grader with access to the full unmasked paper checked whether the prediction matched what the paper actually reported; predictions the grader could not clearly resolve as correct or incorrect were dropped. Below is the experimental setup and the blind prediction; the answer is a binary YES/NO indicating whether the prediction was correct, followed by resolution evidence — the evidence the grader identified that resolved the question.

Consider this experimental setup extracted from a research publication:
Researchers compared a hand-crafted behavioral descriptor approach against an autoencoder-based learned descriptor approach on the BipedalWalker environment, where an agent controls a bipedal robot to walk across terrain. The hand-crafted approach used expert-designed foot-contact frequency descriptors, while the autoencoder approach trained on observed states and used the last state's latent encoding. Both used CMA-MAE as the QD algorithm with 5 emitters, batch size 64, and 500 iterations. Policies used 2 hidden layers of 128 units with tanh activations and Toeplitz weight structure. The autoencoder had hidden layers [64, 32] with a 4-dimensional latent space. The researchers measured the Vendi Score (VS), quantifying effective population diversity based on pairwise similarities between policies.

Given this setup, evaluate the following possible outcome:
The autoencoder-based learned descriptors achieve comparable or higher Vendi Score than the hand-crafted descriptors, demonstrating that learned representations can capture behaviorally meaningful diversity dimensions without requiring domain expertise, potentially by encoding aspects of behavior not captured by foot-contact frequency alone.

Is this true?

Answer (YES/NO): YES